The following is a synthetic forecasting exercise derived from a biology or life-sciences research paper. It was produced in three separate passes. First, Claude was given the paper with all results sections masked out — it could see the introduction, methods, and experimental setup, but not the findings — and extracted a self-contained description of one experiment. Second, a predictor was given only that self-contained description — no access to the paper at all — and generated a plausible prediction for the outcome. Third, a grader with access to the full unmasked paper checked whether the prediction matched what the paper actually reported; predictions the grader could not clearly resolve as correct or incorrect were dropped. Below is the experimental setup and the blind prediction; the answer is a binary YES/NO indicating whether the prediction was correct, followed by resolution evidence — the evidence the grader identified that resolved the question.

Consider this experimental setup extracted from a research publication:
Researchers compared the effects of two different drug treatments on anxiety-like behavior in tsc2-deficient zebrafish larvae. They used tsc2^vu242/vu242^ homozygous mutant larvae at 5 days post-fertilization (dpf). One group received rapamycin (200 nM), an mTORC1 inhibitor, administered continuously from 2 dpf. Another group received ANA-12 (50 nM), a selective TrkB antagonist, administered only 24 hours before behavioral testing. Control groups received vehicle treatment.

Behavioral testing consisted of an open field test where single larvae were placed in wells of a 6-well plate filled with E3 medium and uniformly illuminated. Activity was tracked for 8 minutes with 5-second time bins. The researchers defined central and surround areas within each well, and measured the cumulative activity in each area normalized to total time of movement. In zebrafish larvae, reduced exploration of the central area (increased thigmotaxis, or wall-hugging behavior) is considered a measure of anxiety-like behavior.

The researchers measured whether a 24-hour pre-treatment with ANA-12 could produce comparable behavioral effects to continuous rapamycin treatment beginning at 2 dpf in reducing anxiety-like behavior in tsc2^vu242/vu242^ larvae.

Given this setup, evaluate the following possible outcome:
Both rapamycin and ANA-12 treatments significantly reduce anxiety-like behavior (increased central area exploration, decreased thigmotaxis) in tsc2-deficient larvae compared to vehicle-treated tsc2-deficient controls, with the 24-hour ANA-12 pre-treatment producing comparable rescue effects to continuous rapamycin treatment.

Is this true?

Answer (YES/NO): YES